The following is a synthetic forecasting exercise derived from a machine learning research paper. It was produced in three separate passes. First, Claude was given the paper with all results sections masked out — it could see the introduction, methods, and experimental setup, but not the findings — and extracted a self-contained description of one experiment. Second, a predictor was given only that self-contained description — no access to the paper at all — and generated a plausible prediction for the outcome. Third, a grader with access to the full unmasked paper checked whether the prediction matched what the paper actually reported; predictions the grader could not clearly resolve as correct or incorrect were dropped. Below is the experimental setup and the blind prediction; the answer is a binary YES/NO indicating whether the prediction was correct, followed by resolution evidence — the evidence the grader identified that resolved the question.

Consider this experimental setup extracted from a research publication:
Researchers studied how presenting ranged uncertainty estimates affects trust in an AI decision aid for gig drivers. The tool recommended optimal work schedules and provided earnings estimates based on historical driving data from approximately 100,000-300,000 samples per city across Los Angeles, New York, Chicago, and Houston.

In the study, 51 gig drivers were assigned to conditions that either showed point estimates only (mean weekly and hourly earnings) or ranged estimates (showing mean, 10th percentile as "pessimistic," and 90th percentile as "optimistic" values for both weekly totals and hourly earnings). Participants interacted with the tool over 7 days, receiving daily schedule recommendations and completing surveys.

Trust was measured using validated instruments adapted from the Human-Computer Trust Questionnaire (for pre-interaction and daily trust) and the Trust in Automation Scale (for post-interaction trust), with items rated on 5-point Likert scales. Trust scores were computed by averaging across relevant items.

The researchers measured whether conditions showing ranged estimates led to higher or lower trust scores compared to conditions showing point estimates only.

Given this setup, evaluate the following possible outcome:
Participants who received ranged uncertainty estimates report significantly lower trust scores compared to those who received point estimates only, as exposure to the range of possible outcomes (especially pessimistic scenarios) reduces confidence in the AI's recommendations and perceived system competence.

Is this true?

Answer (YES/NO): NO